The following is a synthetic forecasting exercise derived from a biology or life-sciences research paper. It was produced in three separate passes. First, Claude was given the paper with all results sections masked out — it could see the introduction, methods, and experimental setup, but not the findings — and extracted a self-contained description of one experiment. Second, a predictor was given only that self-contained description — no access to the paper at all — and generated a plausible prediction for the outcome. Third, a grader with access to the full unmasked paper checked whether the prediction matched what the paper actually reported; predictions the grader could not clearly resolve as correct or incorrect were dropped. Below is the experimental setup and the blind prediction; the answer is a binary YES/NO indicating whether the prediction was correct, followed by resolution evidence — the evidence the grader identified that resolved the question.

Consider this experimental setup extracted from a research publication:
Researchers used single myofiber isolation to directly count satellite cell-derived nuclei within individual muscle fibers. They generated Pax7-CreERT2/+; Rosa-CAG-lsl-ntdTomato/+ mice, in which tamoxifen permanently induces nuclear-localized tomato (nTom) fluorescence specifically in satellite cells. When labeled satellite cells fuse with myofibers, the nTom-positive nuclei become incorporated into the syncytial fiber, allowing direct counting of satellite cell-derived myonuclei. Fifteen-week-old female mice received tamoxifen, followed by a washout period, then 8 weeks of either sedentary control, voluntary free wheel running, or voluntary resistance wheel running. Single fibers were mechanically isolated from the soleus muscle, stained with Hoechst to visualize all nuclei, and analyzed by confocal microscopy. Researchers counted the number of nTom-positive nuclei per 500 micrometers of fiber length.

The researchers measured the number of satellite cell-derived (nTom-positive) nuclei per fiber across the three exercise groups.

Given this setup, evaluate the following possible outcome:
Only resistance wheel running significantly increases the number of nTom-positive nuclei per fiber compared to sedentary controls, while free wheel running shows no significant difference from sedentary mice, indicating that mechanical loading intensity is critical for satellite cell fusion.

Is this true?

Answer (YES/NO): NO